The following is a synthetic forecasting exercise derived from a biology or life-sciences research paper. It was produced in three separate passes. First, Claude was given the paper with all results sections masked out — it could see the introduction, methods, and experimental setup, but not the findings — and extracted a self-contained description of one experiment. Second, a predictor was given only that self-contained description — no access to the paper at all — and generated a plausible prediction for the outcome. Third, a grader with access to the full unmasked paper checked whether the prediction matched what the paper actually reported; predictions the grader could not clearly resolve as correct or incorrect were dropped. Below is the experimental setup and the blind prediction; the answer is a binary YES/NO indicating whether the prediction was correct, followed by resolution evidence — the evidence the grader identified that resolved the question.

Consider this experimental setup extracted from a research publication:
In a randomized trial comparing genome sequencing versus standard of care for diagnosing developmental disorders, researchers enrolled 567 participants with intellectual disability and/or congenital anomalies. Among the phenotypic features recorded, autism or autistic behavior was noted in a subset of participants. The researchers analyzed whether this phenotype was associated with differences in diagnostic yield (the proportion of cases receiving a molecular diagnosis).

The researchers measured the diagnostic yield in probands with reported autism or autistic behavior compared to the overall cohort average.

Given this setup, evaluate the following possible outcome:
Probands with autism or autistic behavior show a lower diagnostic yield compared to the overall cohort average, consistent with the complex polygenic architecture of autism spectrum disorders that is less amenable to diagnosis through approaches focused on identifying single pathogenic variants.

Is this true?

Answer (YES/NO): YES